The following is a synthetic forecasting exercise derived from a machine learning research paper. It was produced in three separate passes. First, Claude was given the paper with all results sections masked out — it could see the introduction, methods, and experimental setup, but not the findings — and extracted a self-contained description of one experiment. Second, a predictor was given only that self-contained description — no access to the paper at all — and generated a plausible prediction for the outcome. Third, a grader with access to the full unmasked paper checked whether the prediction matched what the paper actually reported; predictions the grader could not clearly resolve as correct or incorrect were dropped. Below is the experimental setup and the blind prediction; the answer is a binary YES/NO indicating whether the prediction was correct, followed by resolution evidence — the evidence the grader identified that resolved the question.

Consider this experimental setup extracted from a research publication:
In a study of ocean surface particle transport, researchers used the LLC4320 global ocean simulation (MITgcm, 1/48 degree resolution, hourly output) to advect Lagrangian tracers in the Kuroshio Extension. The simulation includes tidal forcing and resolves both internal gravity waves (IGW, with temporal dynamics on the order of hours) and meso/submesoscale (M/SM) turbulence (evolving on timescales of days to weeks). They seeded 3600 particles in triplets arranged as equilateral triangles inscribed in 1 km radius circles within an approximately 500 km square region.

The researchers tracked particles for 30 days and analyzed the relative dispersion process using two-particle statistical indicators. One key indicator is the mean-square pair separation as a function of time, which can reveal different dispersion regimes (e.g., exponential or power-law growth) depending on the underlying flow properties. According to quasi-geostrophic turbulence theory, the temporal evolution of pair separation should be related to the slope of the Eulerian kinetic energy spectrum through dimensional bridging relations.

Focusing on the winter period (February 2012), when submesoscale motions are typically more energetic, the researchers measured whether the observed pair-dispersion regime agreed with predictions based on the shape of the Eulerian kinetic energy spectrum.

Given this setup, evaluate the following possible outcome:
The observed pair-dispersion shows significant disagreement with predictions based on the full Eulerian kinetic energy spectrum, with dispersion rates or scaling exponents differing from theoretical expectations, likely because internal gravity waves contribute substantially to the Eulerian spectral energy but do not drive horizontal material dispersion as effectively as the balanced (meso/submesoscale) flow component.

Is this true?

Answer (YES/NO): NO